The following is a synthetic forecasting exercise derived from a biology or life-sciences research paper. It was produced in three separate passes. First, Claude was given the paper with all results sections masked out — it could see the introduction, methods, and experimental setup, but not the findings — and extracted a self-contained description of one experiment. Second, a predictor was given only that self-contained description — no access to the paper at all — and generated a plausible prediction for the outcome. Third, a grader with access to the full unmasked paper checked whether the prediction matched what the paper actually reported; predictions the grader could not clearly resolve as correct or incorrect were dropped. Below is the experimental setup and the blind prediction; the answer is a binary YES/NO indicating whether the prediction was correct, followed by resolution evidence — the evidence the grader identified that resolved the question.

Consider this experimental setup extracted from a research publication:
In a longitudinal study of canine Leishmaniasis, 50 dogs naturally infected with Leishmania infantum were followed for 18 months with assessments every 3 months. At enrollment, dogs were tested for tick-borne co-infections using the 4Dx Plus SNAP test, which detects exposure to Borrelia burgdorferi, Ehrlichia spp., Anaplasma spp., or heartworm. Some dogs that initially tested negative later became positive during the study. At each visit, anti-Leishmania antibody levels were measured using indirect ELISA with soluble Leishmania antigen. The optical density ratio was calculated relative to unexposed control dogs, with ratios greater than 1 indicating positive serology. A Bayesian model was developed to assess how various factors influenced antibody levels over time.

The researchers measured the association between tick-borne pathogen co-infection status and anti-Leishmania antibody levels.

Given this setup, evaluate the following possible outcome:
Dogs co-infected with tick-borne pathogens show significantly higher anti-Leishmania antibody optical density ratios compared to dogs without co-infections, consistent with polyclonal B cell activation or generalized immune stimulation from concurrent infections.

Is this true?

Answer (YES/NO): YES